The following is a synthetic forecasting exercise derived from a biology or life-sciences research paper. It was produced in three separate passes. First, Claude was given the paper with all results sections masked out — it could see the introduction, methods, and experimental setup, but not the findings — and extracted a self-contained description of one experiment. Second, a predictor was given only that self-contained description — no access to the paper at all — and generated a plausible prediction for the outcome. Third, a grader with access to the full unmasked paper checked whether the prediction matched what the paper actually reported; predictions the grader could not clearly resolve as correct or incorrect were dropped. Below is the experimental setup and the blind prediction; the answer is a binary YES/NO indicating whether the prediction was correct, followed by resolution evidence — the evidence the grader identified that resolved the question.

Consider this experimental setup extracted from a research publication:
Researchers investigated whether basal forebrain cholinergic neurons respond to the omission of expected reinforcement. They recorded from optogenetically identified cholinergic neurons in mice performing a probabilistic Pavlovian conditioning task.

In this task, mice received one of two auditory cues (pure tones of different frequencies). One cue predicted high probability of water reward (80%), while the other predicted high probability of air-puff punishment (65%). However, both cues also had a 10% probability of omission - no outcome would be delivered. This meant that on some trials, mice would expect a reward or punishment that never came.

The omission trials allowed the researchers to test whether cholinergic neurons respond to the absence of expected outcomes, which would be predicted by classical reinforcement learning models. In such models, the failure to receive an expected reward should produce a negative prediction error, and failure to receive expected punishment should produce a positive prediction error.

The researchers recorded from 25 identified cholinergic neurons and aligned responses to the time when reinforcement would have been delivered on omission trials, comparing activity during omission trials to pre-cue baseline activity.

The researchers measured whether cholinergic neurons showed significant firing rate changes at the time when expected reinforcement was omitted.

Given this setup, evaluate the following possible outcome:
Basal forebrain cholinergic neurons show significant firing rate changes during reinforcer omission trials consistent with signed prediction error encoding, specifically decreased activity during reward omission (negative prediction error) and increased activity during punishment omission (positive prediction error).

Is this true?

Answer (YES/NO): NO